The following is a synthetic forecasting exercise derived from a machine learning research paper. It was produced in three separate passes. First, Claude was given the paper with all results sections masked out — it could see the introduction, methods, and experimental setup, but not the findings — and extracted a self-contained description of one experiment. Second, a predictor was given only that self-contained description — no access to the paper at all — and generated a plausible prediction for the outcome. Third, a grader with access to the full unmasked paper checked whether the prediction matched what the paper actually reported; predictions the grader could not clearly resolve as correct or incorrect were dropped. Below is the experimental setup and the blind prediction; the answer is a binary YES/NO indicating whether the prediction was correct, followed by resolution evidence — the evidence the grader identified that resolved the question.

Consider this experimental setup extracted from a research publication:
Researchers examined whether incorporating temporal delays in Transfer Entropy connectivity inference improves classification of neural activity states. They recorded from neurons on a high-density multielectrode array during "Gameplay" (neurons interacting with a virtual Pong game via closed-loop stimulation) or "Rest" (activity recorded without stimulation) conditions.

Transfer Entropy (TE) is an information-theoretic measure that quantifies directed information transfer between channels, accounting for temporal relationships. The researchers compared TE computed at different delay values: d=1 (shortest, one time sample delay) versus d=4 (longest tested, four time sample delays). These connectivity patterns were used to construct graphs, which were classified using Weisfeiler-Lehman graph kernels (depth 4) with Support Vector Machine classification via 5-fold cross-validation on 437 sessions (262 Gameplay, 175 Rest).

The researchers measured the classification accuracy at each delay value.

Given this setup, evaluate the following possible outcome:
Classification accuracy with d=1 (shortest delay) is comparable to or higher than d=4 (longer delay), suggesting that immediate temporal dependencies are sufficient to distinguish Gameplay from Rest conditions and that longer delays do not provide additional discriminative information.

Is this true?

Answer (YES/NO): NO